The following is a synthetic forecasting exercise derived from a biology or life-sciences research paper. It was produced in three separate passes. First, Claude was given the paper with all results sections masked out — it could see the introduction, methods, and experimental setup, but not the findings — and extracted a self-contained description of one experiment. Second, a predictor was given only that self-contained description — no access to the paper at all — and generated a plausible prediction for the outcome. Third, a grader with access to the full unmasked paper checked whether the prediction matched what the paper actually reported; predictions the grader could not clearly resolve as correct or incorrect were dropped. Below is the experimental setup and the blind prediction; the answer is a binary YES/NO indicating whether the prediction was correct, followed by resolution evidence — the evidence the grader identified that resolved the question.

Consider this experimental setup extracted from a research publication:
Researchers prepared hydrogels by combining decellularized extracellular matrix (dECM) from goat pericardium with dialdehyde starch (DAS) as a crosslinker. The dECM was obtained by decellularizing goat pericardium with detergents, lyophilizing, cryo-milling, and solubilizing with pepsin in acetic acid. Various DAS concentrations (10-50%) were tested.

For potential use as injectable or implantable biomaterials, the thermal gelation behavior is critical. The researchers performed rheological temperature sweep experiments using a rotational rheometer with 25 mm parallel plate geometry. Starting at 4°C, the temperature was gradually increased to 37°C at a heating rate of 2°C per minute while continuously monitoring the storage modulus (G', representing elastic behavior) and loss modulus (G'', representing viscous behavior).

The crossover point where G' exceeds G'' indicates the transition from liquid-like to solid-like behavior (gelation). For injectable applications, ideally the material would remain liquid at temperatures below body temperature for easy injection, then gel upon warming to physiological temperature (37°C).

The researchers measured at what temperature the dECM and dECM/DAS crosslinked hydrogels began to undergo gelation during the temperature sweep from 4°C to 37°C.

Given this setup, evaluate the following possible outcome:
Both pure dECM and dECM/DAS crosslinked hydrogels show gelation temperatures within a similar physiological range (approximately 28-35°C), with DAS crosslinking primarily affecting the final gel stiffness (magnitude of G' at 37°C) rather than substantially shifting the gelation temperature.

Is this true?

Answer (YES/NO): YES